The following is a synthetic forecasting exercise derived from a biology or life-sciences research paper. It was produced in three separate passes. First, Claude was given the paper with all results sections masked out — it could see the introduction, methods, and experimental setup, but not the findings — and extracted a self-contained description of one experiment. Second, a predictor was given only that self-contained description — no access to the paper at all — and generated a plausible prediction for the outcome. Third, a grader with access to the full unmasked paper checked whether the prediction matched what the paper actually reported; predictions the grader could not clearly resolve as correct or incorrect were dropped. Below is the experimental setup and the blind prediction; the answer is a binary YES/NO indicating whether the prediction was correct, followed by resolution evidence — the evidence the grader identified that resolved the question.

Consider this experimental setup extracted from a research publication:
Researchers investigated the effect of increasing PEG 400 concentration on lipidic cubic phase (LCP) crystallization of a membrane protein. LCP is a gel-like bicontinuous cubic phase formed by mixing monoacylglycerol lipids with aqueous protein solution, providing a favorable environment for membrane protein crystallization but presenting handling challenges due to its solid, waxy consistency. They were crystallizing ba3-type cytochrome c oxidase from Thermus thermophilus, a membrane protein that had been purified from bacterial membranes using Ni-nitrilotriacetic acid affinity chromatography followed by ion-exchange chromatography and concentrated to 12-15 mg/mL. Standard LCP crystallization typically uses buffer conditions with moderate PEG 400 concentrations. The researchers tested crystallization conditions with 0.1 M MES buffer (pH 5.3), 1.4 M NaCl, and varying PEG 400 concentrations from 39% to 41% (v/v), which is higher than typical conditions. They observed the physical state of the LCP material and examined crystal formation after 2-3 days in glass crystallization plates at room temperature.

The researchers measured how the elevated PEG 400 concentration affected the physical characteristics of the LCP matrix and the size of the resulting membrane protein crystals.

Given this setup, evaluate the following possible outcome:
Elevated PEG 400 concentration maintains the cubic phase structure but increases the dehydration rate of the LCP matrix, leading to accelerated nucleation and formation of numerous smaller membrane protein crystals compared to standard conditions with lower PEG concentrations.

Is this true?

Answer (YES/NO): NO